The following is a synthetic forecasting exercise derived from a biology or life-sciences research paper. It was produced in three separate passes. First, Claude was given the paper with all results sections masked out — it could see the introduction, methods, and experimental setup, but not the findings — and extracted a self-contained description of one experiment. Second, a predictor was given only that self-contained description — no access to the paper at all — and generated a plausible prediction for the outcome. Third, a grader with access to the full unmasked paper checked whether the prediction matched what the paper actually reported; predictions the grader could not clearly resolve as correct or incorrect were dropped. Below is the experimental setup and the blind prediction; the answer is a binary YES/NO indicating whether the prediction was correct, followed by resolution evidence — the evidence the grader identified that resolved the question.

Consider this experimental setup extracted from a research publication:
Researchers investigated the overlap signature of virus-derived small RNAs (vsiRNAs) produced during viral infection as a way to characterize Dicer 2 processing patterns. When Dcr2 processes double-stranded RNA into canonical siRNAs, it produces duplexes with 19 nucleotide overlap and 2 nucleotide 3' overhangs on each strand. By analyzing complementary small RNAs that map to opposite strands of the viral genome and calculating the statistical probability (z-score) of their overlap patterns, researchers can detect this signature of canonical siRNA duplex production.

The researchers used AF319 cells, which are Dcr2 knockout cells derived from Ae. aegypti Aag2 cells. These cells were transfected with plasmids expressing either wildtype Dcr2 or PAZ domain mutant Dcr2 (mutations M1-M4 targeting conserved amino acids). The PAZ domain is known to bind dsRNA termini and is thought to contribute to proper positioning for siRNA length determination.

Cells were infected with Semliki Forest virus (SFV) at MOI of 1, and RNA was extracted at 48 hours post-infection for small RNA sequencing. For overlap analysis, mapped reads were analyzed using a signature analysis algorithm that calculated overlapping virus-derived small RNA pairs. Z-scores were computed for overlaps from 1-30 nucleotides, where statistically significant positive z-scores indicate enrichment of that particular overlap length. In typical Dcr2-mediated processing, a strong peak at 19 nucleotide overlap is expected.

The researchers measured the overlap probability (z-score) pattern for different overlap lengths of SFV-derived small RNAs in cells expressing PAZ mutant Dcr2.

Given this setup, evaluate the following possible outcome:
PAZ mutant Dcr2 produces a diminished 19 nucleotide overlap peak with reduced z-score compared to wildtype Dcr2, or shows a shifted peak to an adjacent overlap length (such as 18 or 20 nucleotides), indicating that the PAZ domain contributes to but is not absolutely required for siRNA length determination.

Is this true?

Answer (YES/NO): NO